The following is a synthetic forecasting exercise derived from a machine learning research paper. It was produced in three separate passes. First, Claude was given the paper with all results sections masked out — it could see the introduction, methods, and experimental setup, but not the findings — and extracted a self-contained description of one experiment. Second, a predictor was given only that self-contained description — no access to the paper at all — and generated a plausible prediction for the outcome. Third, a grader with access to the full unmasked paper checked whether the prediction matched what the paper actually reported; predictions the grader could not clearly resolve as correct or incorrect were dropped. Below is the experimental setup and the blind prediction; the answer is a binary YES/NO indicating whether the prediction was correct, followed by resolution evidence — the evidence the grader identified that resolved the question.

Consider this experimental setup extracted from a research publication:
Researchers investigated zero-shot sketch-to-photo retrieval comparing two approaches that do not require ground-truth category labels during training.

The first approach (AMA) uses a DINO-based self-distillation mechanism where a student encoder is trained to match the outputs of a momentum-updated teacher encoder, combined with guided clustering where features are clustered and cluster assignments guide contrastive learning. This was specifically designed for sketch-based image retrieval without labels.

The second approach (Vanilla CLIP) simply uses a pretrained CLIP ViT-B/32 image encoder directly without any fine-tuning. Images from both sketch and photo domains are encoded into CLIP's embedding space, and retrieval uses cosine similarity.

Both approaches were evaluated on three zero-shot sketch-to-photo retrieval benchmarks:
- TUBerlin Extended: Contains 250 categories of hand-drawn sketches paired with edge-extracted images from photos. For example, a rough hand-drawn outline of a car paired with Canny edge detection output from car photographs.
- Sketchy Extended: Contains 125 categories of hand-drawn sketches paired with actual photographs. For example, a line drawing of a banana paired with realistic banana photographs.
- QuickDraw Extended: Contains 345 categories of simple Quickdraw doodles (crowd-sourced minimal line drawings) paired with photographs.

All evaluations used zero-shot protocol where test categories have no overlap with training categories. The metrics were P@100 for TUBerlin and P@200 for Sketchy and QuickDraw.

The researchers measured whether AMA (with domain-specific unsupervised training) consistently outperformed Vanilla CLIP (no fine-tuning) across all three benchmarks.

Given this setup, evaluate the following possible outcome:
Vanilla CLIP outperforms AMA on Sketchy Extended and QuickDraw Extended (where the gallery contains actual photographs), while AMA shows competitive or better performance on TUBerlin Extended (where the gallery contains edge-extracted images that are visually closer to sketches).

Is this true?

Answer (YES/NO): NO